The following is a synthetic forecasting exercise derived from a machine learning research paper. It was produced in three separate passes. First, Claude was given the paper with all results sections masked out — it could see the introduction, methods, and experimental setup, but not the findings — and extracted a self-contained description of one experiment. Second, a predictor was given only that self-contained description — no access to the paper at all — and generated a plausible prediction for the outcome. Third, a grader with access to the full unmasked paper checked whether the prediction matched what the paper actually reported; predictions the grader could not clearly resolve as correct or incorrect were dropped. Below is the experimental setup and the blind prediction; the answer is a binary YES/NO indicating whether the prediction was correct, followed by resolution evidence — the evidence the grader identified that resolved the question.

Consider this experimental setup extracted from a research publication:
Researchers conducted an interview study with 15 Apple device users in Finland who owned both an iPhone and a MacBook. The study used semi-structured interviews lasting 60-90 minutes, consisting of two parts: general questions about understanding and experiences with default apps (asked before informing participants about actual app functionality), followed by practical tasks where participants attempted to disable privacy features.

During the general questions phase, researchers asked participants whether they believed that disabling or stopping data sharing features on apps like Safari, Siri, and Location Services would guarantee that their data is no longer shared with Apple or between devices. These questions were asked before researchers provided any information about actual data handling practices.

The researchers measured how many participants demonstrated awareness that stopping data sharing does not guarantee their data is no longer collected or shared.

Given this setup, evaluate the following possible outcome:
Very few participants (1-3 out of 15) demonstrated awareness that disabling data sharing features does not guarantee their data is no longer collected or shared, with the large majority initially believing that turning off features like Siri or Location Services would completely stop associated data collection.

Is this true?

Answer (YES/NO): NO